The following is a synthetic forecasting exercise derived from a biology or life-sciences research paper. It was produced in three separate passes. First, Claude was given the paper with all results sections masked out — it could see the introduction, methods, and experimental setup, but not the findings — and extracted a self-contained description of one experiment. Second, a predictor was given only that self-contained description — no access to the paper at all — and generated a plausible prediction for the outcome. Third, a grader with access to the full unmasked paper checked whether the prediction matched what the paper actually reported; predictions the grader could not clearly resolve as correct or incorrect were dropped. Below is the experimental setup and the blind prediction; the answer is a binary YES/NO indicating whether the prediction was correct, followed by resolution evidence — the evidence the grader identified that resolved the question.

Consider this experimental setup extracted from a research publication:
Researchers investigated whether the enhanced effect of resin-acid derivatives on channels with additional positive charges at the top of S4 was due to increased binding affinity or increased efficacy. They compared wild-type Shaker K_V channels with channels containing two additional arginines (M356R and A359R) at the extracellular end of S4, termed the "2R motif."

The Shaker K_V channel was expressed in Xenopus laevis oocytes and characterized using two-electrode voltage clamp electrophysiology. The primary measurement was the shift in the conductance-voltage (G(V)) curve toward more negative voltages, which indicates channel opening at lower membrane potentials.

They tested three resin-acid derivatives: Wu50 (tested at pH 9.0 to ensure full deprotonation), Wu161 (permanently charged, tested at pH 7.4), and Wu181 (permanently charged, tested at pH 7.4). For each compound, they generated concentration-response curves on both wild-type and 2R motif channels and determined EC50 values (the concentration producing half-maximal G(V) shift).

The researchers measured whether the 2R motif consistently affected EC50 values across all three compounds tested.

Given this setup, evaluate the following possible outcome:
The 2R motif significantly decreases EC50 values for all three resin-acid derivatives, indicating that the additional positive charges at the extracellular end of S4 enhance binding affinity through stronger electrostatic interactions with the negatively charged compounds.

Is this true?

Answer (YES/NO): NO